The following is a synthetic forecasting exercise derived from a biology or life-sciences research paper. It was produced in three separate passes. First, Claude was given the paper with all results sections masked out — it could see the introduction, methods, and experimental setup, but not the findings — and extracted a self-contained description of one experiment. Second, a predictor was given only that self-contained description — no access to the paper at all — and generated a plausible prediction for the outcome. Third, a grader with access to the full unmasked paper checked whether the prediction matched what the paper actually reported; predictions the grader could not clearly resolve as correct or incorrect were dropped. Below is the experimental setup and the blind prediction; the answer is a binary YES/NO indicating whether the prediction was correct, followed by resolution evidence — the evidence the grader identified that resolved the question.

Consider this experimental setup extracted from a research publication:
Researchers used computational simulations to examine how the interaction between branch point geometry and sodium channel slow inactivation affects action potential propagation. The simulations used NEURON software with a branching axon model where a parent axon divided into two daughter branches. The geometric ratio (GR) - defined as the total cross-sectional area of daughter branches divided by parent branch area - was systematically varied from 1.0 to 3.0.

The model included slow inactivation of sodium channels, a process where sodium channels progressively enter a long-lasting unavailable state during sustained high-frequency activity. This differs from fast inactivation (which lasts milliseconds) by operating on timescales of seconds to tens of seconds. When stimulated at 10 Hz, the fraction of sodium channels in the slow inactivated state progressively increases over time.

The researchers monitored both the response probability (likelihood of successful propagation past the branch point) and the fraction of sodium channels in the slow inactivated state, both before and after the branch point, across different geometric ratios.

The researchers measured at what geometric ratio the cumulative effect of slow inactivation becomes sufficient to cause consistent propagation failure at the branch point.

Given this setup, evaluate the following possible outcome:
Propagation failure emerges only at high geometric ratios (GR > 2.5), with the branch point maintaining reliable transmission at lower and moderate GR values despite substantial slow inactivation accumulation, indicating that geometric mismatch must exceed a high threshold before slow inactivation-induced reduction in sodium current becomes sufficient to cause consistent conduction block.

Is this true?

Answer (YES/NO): NO